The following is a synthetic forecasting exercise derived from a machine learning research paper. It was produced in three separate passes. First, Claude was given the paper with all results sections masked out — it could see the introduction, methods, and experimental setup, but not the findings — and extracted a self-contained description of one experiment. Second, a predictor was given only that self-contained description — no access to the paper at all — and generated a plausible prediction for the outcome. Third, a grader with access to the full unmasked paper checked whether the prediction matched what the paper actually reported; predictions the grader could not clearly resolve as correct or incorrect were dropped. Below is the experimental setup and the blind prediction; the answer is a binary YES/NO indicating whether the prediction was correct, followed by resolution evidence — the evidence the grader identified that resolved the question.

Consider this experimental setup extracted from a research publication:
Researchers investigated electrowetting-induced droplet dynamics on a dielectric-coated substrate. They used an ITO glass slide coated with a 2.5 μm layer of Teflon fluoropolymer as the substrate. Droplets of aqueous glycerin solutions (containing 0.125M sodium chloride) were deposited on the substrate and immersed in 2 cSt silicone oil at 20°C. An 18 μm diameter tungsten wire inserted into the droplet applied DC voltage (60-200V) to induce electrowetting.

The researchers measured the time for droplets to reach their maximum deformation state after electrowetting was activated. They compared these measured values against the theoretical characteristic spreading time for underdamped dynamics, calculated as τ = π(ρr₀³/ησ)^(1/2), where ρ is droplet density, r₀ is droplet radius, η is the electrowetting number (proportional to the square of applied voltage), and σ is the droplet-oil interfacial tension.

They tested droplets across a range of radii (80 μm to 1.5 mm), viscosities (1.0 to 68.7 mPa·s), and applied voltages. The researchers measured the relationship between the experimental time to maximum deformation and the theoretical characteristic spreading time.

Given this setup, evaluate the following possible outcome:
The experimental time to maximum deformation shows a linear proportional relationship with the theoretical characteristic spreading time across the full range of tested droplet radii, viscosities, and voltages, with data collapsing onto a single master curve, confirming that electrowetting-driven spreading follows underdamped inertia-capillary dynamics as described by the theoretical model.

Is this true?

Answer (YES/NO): YES